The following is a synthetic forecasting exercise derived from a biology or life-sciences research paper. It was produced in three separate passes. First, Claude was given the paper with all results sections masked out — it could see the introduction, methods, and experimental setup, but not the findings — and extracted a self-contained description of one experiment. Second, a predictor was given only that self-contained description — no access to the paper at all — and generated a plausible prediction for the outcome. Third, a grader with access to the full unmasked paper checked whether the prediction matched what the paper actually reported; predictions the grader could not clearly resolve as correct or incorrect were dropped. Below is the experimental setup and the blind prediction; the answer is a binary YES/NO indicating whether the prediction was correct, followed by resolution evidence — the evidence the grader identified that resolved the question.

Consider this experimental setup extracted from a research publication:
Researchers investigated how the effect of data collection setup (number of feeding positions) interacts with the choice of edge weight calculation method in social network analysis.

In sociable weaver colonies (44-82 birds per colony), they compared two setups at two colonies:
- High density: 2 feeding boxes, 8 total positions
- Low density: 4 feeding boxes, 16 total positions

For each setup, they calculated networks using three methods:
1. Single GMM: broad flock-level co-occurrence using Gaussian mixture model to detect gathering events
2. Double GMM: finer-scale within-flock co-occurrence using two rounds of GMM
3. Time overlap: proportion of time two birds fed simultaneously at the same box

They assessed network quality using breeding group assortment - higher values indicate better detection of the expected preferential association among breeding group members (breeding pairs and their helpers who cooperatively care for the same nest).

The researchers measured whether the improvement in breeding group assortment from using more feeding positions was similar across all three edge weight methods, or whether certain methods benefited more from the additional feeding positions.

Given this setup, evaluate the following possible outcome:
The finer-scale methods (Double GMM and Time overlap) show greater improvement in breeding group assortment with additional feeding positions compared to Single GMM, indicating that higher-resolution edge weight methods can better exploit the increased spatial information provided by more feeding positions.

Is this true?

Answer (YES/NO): NO